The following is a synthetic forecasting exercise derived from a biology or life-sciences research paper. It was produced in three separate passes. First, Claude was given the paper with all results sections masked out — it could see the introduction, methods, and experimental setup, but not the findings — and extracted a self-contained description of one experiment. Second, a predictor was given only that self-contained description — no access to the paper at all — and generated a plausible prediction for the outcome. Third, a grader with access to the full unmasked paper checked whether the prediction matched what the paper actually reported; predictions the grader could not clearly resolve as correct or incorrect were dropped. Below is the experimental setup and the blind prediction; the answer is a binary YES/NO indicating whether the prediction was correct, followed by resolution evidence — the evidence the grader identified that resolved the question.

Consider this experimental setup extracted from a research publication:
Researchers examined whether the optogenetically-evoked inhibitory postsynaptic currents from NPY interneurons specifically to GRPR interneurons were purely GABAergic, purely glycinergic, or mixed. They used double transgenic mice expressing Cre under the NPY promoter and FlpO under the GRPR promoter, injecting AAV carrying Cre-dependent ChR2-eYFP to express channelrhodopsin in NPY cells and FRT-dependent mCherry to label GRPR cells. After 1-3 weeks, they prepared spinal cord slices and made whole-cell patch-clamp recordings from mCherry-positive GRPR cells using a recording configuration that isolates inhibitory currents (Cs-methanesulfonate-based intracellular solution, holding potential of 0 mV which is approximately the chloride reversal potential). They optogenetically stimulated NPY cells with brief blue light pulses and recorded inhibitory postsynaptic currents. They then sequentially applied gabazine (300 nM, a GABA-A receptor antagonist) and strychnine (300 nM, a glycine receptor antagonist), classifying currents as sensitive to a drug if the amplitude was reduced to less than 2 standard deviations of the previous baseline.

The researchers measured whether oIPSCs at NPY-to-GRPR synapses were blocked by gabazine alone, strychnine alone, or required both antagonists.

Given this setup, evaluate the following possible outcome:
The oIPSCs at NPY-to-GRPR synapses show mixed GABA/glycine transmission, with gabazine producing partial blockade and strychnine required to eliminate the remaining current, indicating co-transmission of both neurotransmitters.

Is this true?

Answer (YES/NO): NO